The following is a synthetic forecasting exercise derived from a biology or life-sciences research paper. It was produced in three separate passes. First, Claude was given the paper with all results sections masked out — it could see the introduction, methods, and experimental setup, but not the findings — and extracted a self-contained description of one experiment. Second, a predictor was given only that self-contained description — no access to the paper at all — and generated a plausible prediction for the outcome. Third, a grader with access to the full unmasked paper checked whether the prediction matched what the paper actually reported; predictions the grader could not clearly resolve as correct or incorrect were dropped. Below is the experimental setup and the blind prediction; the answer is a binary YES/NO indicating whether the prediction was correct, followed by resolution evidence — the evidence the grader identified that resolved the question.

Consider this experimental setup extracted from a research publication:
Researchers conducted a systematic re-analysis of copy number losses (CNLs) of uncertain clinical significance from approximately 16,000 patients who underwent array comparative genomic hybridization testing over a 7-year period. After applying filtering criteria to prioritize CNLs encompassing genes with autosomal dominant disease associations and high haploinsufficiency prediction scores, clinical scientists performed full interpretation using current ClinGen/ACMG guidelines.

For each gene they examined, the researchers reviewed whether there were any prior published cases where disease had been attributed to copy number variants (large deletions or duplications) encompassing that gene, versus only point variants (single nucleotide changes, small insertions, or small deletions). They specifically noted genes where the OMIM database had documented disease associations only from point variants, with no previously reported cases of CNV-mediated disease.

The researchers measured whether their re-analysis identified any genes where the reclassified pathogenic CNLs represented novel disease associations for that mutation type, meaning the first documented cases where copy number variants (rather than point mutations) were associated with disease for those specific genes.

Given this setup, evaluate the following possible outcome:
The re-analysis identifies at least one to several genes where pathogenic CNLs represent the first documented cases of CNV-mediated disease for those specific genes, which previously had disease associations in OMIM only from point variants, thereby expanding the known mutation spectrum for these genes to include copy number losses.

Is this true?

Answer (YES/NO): YES